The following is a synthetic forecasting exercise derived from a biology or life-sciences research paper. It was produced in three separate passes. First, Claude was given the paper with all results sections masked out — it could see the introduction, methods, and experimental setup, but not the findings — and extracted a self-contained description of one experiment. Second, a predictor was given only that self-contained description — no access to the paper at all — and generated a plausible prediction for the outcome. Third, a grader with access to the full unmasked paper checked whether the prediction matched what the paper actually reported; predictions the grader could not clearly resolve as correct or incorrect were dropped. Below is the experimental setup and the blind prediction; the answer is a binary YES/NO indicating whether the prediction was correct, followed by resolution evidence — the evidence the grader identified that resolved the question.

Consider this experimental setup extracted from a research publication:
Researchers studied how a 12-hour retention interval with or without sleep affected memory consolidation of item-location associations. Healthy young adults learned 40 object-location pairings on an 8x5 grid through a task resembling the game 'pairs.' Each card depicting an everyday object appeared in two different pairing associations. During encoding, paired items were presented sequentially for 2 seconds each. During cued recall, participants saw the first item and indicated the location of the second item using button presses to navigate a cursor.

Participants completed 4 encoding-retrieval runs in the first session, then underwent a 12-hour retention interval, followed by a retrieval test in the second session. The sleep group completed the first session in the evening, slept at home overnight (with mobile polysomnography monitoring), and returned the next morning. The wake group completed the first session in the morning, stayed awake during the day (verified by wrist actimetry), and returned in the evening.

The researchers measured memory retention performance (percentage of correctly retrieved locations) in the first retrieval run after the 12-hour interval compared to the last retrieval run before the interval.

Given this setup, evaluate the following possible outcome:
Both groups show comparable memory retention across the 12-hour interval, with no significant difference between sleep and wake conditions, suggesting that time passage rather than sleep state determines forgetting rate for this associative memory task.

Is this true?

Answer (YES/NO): NO